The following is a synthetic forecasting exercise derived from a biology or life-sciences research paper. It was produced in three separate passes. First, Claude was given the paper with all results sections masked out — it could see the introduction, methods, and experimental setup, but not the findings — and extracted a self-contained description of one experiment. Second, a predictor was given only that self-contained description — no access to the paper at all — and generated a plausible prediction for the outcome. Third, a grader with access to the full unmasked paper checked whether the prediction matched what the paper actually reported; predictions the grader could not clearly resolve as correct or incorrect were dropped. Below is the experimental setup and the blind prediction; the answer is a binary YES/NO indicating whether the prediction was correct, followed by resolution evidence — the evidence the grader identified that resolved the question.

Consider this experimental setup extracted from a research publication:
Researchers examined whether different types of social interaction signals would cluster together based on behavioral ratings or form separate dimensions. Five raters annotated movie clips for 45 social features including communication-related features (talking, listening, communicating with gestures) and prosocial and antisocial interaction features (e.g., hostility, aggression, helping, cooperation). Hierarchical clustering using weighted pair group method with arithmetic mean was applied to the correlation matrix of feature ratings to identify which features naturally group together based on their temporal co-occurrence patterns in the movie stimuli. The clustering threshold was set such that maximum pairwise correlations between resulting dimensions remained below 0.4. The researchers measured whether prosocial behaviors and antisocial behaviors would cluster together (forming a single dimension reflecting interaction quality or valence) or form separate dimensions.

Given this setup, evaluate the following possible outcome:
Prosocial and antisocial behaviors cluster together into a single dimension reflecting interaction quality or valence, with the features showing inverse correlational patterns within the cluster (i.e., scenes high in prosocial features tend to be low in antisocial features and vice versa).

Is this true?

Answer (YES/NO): NO